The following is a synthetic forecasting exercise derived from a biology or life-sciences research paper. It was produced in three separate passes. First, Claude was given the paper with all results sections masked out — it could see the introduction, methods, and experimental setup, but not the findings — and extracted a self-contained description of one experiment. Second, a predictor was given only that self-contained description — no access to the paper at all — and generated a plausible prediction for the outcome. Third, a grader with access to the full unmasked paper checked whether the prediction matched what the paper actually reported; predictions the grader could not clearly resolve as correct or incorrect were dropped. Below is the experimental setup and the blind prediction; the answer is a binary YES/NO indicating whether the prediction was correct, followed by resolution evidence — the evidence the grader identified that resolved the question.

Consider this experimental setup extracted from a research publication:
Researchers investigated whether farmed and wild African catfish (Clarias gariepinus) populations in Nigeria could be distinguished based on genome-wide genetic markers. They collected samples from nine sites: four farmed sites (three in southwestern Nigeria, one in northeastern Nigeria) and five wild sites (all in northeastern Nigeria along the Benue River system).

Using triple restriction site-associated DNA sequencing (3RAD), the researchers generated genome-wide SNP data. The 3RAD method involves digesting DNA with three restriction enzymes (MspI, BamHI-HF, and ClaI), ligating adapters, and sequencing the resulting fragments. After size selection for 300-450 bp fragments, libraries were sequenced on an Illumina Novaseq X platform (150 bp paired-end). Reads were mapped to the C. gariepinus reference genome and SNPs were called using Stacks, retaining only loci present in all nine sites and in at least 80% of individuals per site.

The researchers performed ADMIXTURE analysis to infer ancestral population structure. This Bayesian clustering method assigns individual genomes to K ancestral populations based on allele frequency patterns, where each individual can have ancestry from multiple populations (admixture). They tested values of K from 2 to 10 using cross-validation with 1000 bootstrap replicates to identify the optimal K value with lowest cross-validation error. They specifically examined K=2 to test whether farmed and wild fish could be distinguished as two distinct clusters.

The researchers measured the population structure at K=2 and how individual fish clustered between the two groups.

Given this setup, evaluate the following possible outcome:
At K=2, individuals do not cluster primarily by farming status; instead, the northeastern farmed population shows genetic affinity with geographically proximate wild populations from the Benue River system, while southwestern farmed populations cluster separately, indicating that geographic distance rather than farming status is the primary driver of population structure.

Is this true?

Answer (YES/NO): NO